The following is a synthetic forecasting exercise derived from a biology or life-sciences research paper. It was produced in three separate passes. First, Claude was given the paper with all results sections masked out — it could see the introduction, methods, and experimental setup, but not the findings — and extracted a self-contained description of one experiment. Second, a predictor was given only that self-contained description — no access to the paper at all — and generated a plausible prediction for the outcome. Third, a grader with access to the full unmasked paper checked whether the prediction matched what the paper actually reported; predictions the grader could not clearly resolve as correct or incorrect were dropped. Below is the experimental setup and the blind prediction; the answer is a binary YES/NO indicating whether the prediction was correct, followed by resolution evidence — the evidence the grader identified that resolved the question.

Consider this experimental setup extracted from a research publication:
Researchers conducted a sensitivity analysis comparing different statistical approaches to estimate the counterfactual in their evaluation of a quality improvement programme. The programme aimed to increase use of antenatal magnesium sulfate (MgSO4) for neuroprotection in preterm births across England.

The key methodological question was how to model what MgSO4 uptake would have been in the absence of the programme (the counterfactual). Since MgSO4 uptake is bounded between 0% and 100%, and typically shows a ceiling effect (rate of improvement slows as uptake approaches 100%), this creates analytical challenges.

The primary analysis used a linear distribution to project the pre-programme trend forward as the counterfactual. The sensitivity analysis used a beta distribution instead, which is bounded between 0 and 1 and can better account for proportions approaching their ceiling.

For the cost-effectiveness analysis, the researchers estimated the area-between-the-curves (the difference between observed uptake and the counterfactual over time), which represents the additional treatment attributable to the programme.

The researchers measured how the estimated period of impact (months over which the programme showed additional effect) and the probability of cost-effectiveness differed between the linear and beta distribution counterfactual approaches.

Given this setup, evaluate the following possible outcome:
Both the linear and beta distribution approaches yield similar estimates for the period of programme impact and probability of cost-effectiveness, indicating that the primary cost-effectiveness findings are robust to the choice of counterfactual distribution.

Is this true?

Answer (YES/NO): NO